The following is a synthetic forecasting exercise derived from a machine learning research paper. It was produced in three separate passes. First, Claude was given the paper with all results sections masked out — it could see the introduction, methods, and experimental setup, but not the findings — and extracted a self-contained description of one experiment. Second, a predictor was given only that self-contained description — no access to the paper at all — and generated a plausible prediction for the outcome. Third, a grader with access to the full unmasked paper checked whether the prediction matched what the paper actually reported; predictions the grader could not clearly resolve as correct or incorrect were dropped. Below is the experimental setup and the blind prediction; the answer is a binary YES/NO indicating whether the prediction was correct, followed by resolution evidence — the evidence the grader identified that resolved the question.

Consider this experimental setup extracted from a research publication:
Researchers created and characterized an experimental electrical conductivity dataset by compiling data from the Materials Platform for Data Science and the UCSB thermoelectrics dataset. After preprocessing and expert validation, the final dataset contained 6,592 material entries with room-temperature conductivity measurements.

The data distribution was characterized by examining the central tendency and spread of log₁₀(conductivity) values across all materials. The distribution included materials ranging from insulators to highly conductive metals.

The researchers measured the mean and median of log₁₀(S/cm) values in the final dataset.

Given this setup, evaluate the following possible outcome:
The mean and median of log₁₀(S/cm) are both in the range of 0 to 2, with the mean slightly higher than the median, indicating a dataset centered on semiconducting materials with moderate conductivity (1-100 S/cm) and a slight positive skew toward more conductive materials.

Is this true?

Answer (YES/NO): NO